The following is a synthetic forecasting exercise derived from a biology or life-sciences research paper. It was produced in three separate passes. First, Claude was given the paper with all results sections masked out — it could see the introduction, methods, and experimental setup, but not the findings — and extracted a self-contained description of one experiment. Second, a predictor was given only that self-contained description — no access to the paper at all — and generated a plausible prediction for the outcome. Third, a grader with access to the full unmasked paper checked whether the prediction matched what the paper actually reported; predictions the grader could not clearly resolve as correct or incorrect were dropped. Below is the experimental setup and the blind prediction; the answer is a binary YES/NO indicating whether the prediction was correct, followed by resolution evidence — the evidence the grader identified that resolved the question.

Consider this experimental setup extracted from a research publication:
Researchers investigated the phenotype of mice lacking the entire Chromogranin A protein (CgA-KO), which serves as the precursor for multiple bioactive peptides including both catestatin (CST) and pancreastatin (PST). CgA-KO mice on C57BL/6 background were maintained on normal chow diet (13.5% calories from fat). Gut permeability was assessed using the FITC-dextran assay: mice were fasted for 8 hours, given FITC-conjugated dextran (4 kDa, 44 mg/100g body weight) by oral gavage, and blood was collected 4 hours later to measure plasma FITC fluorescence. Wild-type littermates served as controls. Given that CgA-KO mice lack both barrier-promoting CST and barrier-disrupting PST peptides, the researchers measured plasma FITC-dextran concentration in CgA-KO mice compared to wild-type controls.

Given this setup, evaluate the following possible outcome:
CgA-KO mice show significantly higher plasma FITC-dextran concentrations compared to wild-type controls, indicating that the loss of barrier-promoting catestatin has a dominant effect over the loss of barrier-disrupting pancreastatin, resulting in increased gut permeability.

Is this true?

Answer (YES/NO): NO